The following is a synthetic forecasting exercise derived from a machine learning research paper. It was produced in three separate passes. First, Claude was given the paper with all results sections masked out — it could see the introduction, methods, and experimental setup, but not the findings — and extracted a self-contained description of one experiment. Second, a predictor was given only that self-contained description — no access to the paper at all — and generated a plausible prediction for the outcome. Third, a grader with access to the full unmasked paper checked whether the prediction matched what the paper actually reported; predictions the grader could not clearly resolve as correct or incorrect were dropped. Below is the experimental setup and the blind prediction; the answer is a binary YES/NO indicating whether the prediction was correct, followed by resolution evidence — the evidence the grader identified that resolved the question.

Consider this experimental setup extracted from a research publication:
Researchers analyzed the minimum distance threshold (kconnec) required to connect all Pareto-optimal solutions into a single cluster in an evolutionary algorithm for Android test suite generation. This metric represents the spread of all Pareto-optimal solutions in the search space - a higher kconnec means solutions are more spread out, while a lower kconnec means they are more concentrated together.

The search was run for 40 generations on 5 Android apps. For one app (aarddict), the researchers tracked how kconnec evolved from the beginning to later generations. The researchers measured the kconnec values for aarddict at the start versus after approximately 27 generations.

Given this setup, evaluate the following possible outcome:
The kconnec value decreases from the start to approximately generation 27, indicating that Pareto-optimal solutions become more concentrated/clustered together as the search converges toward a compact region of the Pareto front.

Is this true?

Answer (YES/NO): YES